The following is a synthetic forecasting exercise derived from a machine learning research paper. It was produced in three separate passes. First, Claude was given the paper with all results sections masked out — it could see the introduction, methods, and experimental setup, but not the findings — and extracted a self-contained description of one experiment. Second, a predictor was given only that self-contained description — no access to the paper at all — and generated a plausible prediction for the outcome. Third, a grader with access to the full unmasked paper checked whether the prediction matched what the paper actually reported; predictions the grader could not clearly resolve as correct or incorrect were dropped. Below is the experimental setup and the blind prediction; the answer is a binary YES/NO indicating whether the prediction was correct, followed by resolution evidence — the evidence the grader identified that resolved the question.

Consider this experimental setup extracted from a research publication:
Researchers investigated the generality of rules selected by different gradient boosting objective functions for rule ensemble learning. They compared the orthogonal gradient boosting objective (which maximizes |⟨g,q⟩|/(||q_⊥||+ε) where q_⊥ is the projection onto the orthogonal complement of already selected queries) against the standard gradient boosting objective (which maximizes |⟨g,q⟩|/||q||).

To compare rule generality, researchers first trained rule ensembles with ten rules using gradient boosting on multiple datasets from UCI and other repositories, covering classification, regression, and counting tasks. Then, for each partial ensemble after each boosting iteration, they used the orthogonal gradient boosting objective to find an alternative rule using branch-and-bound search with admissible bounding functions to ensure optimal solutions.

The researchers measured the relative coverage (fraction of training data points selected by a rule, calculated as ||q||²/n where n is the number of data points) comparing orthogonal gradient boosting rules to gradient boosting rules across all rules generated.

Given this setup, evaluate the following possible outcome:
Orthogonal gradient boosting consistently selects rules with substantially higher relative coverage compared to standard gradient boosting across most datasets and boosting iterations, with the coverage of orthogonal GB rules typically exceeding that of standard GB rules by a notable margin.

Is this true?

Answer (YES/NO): NO